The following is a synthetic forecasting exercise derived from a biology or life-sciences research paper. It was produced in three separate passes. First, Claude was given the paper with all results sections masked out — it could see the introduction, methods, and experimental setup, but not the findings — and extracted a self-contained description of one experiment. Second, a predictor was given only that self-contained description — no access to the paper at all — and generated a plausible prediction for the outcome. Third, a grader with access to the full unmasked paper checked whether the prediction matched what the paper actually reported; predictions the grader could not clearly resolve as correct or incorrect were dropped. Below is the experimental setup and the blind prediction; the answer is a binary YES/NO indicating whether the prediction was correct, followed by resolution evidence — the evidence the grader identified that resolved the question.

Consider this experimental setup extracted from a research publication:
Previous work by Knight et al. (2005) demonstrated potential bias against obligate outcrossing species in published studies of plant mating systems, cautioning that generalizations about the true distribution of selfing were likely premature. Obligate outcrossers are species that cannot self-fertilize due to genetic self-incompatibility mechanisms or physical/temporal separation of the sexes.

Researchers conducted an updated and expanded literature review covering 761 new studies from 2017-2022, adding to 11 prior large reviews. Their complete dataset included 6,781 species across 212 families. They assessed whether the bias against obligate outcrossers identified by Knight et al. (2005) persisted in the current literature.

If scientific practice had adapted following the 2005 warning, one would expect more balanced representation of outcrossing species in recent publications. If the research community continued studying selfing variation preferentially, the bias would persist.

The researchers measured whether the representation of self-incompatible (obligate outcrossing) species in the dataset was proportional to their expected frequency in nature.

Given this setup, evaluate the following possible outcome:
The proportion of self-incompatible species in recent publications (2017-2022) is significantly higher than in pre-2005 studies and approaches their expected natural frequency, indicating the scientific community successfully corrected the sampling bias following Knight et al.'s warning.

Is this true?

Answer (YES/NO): NO